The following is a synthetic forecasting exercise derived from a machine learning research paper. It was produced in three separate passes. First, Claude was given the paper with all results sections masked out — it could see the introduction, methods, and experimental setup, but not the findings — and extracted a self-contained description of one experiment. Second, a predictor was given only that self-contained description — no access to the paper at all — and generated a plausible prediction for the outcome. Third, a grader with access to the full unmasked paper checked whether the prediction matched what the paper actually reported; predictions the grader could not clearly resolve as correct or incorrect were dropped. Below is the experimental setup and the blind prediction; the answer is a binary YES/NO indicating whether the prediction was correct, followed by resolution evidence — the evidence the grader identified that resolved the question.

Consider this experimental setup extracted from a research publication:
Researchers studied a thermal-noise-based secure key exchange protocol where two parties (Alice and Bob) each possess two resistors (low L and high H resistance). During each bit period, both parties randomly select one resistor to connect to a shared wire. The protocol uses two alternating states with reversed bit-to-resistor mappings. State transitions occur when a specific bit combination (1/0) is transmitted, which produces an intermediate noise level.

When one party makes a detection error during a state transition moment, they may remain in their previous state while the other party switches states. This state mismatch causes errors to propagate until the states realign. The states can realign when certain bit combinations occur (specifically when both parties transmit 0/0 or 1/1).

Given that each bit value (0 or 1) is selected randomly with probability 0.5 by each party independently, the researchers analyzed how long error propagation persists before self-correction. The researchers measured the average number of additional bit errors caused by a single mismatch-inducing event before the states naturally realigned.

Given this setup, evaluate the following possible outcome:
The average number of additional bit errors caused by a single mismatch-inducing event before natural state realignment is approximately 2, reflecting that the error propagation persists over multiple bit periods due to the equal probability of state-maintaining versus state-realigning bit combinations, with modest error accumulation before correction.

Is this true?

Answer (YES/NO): YES